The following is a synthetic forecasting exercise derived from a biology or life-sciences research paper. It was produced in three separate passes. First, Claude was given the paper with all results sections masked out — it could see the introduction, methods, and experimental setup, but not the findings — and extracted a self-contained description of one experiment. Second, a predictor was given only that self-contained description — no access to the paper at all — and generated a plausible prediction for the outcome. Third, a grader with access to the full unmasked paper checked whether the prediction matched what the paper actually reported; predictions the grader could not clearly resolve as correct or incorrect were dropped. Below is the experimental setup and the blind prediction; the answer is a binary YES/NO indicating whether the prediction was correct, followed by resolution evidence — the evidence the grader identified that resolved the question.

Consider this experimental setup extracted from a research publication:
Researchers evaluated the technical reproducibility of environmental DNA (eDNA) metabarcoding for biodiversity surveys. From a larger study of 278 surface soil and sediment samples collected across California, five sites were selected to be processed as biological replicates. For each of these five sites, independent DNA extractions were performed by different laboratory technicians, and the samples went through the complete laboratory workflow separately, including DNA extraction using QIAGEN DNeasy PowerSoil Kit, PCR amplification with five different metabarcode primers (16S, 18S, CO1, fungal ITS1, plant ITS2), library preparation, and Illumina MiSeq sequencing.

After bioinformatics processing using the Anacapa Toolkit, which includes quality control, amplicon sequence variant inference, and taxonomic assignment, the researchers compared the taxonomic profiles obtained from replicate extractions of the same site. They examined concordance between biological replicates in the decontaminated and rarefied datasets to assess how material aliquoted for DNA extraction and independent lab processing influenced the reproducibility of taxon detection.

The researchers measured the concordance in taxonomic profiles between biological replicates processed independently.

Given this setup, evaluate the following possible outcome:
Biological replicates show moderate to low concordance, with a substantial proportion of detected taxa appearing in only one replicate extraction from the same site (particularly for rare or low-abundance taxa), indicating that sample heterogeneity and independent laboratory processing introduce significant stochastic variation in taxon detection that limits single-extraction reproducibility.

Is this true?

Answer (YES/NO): YES